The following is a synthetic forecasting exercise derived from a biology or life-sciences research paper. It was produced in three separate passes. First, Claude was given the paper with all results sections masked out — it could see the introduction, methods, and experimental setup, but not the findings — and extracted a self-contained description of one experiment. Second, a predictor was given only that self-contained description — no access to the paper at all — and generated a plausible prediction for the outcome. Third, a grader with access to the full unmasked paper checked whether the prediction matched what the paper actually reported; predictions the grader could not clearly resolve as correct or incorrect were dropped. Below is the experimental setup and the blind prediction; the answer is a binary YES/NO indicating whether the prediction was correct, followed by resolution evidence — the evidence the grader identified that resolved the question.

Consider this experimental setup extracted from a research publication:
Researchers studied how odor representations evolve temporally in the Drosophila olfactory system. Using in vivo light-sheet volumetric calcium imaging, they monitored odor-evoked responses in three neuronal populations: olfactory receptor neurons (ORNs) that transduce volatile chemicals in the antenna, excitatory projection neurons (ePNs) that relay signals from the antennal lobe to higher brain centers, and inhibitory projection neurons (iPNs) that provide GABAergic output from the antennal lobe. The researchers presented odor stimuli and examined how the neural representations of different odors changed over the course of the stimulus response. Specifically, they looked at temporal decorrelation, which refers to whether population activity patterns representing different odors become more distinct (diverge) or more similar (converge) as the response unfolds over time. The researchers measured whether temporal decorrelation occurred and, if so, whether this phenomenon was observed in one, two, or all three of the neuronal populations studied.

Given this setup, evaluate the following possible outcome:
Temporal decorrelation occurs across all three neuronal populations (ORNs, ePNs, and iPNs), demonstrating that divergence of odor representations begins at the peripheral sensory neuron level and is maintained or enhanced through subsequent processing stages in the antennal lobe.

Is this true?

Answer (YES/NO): YES